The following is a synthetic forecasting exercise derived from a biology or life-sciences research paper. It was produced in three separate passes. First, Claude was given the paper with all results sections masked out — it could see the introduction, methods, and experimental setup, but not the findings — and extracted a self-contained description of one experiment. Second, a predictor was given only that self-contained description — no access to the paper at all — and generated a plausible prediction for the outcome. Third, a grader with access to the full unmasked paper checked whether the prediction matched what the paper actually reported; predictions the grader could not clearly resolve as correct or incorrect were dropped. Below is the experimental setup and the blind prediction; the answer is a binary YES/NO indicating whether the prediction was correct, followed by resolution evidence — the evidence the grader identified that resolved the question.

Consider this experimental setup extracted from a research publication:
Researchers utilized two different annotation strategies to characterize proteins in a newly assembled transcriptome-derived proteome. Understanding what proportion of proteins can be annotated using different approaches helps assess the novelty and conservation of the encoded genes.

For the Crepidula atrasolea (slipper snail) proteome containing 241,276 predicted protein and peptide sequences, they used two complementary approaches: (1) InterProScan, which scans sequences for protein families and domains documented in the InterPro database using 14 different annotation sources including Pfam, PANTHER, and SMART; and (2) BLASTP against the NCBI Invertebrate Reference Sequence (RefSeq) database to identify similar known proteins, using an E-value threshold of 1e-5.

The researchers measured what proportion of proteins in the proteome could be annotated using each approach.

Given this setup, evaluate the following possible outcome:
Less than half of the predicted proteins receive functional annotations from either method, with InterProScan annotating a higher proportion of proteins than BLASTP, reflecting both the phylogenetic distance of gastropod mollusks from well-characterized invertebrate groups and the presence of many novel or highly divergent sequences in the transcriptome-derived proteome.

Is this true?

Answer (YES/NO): NO